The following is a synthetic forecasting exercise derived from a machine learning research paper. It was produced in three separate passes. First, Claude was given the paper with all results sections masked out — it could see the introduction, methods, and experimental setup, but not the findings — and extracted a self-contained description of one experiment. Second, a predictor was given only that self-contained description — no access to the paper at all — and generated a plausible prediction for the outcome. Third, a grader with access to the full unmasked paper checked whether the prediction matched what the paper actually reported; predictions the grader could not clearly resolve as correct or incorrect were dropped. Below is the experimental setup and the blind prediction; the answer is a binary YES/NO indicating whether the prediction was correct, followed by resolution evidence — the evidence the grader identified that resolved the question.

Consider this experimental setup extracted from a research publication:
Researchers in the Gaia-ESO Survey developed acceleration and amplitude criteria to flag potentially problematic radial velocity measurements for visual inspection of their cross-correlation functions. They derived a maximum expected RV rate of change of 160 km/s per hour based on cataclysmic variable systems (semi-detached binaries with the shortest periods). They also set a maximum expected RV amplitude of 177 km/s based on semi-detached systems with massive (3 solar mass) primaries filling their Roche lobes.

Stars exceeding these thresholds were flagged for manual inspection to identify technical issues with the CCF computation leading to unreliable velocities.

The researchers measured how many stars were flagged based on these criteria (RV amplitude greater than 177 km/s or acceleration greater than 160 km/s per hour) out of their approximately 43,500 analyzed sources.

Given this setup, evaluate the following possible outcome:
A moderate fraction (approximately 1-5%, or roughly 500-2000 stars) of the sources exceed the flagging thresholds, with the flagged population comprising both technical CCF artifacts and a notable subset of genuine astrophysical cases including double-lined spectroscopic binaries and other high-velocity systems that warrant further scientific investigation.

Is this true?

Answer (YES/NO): NO